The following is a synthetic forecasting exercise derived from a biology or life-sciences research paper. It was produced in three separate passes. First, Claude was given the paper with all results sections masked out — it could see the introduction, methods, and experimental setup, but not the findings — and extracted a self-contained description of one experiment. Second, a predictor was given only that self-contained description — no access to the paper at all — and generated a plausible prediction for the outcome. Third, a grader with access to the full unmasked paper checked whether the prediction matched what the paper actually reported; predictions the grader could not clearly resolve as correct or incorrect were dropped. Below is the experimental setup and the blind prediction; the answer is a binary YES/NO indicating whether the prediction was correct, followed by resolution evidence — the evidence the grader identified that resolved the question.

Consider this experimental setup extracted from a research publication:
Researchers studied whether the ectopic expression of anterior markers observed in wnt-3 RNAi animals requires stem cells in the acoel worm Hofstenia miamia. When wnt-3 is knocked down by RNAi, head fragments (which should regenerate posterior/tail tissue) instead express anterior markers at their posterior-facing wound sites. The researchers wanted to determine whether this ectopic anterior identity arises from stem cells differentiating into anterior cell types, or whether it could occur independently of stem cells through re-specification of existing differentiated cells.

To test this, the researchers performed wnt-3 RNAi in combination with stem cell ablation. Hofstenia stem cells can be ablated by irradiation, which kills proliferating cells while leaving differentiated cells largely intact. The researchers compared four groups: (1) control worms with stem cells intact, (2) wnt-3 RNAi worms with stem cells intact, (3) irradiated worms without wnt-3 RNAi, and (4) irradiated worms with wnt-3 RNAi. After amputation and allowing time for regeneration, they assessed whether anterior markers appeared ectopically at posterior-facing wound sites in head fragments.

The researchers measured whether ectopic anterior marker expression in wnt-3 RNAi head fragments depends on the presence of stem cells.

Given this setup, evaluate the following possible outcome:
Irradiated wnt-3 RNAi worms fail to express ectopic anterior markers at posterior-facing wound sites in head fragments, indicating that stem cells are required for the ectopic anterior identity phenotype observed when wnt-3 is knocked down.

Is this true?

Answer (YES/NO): YES